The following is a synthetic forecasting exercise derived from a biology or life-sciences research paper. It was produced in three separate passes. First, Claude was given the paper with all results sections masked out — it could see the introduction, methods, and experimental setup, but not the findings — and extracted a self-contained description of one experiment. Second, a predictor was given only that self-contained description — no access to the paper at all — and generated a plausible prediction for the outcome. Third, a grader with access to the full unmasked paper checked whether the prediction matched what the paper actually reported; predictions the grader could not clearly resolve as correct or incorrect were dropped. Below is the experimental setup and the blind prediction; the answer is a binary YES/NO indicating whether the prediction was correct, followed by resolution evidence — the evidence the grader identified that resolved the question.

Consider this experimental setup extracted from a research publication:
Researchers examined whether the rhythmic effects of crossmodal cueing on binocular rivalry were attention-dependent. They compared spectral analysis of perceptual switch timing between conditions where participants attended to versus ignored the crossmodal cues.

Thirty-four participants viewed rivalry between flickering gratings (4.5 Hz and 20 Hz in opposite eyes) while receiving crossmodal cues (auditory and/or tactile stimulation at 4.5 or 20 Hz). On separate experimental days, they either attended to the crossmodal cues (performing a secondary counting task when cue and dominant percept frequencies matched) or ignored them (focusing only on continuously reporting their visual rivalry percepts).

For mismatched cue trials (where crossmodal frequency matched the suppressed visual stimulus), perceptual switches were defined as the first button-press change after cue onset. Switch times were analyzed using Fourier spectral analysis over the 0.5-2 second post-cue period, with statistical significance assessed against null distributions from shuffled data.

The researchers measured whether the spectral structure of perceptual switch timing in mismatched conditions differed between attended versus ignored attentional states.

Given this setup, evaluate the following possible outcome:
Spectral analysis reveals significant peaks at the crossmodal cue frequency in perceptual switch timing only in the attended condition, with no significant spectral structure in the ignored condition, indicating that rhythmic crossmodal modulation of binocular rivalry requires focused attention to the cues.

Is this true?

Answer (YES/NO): NO